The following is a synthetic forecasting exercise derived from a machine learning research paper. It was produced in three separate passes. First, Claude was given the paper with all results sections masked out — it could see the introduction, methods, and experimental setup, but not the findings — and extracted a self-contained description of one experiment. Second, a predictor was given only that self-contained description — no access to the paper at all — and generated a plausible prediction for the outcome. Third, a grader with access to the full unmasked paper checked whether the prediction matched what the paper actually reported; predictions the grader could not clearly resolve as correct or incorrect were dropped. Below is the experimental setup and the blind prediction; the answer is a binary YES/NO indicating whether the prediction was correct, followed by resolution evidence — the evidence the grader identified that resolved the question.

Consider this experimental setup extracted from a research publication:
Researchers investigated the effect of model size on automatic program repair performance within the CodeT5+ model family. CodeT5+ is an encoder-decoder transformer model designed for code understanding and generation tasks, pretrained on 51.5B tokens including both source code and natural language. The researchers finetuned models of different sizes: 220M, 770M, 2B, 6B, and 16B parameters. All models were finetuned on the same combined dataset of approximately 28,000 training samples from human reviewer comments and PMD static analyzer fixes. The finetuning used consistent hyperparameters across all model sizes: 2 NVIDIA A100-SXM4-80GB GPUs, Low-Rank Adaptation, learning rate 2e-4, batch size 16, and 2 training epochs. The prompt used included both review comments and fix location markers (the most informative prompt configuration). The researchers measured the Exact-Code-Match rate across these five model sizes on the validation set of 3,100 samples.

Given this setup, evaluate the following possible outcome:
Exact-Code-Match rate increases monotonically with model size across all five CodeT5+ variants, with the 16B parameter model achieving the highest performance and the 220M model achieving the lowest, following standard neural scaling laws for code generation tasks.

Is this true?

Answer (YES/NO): YES